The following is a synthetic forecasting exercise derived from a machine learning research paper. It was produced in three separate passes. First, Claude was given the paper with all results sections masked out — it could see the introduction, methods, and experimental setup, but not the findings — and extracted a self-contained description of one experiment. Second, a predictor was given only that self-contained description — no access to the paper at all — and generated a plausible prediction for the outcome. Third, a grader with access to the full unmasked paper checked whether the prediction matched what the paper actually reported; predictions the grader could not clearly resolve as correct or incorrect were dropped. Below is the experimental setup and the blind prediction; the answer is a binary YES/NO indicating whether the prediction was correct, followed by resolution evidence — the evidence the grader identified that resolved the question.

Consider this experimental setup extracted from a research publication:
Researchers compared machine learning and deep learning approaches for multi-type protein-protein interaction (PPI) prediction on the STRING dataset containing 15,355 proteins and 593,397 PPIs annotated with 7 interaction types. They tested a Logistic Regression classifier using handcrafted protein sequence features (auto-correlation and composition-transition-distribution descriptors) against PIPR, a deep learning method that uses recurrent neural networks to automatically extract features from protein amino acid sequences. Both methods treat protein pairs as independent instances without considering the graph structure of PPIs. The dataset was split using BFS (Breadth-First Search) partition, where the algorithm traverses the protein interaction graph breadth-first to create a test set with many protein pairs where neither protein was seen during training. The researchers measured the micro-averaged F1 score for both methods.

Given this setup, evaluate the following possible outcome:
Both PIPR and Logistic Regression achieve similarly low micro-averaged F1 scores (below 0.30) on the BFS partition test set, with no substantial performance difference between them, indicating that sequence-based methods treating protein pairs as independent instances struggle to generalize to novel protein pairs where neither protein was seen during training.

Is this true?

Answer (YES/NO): NO